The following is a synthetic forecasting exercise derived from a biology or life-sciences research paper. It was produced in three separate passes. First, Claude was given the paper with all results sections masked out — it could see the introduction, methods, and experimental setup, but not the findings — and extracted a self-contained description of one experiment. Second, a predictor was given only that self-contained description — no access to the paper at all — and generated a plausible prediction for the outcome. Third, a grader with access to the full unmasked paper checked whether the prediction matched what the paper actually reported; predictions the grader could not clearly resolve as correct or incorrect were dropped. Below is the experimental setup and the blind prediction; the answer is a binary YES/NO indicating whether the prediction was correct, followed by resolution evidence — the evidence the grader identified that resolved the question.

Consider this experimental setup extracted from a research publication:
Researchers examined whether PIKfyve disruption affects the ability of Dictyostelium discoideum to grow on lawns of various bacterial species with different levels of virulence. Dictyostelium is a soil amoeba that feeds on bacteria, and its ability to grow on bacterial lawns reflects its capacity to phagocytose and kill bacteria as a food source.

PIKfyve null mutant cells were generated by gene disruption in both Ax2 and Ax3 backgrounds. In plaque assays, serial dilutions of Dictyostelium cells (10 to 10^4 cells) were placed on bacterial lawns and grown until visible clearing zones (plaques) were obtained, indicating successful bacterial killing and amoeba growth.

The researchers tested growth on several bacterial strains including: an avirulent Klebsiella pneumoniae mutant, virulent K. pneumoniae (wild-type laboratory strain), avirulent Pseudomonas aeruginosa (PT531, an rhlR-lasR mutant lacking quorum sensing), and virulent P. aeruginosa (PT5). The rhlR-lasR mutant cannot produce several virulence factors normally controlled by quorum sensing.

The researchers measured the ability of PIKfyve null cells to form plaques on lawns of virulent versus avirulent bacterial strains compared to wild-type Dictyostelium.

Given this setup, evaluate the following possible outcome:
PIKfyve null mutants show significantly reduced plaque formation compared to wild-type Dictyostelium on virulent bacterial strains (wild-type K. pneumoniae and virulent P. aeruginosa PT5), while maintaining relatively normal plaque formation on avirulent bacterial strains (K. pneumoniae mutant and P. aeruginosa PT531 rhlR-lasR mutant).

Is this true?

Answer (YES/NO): NO